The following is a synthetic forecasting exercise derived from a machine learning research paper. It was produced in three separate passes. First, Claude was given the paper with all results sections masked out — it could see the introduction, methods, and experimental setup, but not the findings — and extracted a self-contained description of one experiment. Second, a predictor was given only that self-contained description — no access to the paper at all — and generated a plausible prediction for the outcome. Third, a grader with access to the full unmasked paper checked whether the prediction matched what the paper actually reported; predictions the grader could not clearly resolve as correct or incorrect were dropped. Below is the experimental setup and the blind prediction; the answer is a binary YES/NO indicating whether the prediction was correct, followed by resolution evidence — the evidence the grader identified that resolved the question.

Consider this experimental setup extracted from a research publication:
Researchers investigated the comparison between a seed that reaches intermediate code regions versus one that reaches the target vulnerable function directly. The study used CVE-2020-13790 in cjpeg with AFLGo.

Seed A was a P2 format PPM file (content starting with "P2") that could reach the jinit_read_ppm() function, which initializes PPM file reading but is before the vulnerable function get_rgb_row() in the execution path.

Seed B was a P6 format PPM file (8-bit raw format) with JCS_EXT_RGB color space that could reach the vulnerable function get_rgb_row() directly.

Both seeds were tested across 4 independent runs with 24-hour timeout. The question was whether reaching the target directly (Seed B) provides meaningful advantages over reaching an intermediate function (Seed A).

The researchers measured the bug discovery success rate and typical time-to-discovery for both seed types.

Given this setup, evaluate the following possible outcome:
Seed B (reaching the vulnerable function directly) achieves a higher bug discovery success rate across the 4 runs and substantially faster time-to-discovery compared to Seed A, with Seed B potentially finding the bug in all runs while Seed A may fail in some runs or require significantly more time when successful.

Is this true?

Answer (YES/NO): NO